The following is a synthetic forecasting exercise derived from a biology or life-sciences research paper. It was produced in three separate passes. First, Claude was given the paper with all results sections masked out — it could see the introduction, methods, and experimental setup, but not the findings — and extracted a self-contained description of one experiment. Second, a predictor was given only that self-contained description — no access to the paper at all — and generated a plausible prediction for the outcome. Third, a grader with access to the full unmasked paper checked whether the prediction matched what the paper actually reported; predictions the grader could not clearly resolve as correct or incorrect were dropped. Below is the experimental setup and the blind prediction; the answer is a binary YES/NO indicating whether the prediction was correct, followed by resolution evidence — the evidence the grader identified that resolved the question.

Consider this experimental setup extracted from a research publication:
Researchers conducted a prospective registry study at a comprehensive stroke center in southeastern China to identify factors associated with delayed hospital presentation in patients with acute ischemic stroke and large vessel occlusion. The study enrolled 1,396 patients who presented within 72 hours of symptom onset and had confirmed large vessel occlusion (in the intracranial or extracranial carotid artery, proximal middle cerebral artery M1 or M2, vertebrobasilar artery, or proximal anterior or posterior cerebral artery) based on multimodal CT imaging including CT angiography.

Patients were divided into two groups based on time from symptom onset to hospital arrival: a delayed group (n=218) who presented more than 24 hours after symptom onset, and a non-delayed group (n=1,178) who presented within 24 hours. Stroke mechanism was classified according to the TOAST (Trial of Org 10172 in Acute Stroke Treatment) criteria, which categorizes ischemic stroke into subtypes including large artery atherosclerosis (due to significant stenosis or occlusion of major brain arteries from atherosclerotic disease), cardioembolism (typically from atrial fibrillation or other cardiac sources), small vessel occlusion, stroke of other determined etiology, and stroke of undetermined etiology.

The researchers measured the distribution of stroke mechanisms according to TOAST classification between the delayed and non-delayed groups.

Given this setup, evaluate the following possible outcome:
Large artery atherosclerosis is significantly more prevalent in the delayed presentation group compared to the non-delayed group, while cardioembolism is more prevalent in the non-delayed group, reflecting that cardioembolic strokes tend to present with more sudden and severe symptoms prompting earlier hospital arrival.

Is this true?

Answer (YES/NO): YES